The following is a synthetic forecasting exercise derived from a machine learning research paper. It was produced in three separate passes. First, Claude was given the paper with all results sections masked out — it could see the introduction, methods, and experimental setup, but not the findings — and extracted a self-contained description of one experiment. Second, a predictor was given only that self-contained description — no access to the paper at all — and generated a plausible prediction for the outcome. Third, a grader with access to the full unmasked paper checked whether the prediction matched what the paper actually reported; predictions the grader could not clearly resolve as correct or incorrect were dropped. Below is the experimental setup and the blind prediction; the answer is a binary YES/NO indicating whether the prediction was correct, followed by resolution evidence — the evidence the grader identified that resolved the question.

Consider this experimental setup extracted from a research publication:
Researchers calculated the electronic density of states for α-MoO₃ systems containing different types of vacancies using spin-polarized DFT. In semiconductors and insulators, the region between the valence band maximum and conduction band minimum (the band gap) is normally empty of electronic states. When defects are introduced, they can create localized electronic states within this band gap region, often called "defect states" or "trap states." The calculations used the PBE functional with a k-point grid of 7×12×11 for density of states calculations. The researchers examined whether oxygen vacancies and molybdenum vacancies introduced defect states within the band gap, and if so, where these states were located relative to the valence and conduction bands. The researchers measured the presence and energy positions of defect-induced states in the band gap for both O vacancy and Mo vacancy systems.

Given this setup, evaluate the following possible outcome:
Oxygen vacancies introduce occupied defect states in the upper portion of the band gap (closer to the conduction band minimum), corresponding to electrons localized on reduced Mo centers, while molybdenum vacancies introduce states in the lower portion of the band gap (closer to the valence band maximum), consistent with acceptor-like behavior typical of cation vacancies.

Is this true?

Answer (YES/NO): NO